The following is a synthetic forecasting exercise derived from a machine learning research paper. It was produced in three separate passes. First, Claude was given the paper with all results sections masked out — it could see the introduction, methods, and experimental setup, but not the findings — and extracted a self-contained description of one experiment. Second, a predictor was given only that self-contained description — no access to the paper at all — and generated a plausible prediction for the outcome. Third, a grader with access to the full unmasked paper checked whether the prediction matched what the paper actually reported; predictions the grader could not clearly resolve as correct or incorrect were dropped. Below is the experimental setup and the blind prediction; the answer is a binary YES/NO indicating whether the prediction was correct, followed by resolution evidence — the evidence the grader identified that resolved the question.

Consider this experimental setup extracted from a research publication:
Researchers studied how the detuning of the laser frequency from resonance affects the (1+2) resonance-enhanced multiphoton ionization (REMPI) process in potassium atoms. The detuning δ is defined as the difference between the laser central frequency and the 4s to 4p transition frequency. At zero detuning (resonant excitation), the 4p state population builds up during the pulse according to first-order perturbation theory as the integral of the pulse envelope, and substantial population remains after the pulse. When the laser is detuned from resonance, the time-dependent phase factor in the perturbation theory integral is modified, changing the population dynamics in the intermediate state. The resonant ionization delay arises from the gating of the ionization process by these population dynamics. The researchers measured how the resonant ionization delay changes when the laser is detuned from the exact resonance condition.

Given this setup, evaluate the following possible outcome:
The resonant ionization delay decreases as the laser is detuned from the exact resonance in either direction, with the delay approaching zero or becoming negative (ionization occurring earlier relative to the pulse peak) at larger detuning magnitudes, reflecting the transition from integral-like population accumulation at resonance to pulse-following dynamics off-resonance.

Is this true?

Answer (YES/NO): YES